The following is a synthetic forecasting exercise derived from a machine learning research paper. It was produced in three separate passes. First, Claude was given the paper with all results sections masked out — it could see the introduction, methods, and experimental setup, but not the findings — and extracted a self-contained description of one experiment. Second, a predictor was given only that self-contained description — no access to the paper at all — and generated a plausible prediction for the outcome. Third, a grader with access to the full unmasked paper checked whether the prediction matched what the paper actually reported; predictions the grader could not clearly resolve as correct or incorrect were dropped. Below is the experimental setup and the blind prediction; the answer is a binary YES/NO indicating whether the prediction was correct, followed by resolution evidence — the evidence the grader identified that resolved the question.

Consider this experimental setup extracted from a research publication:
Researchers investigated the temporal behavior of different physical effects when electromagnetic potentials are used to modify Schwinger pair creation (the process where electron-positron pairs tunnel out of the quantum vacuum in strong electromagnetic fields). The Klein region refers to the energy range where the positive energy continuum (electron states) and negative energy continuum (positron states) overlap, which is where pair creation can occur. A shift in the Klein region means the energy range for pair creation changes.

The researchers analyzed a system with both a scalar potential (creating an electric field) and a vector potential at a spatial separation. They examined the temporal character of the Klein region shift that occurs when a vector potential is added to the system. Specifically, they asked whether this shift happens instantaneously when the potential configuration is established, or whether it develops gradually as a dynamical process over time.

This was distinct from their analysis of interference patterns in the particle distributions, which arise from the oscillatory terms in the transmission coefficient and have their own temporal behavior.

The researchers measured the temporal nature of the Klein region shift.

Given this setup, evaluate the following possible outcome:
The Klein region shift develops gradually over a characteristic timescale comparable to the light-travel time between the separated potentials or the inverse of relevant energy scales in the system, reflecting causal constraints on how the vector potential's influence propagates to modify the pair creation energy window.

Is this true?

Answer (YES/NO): NO